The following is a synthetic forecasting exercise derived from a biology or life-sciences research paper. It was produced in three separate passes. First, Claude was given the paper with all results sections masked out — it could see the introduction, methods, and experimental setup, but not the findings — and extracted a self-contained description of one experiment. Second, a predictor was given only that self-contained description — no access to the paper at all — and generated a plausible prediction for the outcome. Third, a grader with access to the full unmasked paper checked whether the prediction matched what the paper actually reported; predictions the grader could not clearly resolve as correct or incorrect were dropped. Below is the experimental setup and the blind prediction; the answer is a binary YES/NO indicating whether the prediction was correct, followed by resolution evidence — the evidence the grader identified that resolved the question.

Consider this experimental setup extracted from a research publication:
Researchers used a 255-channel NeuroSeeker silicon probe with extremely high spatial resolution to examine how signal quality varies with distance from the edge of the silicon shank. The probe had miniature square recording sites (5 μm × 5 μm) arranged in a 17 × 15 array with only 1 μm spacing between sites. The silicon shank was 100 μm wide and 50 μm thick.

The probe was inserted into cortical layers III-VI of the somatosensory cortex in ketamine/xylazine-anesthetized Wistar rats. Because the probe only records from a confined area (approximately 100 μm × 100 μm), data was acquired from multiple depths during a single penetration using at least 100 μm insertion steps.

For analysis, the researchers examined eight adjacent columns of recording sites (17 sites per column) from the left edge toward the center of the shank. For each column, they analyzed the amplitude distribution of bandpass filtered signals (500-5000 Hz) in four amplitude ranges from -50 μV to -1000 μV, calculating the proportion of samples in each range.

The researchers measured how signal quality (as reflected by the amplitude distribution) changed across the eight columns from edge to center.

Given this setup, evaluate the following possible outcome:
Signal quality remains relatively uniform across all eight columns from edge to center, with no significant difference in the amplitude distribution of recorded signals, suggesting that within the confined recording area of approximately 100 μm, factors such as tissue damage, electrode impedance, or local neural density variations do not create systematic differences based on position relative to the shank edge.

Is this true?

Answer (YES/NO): NO